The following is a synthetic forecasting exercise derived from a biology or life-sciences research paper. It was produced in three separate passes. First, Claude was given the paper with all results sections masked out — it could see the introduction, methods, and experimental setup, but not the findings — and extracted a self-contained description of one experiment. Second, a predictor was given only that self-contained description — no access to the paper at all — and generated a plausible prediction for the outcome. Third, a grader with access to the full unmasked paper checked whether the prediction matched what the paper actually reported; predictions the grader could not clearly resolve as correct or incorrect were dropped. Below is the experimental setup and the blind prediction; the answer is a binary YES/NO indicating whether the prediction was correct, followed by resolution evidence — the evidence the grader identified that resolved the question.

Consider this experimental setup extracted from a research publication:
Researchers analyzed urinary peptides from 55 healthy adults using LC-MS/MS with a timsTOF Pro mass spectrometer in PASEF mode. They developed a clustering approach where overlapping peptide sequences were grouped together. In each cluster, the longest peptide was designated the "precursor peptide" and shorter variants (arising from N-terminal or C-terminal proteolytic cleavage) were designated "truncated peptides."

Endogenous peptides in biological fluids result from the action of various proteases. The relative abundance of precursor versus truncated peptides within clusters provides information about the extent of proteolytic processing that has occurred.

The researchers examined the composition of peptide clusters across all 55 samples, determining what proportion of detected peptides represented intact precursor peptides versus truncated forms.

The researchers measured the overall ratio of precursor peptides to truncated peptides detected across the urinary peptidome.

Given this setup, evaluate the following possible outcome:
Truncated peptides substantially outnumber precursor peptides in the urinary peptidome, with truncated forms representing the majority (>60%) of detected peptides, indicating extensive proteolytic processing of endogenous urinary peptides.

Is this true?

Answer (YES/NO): YES